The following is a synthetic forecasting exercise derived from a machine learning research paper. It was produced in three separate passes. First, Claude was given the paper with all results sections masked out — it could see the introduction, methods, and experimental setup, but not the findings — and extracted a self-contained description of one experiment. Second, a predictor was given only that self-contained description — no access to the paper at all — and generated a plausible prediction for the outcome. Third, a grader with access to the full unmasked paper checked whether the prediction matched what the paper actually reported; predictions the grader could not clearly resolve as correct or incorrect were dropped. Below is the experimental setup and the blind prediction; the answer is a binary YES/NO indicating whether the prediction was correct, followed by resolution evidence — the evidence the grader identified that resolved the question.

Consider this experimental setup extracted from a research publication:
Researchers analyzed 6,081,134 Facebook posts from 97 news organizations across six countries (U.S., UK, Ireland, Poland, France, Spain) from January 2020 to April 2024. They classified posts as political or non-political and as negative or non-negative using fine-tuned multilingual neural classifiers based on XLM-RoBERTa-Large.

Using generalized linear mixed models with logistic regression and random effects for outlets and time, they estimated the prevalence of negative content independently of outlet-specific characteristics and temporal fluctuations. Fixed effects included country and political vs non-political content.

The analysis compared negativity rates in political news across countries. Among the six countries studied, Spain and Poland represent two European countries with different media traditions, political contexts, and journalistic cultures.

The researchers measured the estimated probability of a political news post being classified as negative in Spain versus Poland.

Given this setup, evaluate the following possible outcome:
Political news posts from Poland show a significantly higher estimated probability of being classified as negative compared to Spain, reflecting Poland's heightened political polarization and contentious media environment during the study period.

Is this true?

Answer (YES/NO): NO